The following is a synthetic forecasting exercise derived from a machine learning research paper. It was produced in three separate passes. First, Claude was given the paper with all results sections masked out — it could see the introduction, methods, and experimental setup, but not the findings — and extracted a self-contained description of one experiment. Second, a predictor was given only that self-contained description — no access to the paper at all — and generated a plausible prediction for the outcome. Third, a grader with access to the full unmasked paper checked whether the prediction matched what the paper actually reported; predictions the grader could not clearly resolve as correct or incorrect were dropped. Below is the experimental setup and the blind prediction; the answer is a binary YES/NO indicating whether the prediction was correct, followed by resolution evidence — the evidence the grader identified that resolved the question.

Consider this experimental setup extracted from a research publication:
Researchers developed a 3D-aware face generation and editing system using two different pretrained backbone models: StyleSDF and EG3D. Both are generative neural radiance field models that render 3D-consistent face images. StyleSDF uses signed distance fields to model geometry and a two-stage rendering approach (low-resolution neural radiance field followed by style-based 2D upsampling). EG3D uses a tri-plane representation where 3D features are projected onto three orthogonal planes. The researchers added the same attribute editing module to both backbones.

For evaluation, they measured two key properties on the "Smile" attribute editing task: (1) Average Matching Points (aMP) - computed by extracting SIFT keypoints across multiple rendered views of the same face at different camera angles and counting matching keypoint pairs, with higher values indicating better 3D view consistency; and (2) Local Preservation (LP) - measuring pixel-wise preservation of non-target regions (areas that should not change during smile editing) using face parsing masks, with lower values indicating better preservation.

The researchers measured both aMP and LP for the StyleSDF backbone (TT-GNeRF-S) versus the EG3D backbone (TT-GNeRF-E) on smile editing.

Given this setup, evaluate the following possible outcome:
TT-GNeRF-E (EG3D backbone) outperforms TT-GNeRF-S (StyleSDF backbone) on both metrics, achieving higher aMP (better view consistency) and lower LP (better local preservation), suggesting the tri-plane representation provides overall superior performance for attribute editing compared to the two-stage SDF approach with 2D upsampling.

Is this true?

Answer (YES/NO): NO